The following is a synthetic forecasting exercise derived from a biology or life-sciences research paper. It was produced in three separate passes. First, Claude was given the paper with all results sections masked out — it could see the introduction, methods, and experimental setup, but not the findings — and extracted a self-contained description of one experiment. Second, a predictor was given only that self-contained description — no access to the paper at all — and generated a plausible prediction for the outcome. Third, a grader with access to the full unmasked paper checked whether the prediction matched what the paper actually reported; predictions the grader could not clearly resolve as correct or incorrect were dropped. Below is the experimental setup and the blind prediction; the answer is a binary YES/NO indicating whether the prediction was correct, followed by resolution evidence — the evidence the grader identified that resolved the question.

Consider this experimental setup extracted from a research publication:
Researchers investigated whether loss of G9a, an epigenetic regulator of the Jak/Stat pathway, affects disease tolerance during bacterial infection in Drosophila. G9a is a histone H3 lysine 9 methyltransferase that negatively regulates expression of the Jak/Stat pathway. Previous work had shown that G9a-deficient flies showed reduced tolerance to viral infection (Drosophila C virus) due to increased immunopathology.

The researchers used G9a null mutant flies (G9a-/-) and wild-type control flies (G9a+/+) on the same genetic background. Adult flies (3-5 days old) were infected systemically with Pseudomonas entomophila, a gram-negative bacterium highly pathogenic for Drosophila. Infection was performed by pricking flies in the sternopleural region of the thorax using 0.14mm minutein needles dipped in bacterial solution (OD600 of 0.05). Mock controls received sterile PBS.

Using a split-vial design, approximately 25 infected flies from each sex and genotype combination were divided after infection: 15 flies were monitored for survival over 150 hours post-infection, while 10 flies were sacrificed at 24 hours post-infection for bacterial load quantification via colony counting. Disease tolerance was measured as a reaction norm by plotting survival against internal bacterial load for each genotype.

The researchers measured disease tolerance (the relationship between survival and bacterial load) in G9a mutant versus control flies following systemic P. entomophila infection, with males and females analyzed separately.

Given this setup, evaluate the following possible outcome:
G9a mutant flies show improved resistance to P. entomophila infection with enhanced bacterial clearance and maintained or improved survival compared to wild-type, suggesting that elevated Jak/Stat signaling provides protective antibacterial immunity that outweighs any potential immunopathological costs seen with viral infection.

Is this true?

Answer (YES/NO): NO